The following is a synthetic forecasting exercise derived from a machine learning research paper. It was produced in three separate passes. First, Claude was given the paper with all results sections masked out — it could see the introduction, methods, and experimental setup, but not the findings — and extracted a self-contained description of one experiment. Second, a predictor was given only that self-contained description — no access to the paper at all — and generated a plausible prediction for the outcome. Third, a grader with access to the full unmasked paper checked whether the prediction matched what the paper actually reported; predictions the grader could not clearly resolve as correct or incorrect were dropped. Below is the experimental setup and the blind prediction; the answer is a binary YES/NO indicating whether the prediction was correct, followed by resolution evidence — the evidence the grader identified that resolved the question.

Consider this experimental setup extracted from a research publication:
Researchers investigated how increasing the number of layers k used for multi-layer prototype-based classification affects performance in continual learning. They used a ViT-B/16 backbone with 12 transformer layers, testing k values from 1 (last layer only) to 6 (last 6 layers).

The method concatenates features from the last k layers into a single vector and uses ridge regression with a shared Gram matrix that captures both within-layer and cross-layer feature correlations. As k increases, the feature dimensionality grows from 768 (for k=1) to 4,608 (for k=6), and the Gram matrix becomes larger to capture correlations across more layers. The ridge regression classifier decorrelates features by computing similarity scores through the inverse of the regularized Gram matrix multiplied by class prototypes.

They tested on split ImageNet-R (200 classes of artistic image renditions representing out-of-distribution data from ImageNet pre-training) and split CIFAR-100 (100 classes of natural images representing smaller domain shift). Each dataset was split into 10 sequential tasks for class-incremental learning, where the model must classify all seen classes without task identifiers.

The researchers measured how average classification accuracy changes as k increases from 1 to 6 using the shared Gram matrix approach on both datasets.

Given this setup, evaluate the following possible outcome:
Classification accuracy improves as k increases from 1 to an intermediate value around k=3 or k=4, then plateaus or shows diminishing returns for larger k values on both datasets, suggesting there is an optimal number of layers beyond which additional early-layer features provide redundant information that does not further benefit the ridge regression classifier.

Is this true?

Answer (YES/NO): NO